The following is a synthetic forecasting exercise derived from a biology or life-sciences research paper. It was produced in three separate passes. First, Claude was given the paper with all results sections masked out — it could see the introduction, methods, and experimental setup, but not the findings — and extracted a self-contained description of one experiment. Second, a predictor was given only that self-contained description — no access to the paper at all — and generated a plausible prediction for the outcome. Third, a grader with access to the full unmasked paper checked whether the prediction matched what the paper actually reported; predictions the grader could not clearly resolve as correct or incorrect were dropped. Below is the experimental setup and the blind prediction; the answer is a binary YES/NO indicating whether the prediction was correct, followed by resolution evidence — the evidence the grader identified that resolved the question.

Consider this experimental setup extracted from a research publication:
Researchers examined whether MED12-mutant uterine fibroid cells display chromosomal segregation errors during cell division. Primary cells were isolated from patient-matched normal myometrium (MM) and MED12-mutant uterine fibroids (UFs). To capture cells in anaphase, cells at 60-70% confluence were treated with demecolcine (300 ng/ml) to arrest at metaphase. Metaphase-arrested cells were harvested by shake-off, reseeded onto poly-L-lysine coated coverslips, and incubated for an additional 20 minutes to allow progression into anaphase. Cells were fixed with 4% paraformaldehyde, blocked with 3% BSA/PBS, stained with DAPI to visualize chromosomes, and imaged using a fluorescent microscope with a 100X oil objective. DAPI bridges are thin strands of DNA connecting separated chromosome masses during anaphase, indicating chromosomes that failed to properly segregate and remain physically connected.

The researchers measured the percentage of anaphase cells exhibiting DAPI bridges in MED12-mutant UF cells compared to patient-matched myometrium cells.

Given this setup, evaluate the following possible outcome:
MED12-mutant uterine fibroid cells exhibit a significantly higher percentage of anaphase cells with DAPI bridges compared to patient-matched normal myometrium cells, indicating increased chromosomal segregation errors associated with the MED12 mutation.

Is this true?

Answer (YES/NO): YES